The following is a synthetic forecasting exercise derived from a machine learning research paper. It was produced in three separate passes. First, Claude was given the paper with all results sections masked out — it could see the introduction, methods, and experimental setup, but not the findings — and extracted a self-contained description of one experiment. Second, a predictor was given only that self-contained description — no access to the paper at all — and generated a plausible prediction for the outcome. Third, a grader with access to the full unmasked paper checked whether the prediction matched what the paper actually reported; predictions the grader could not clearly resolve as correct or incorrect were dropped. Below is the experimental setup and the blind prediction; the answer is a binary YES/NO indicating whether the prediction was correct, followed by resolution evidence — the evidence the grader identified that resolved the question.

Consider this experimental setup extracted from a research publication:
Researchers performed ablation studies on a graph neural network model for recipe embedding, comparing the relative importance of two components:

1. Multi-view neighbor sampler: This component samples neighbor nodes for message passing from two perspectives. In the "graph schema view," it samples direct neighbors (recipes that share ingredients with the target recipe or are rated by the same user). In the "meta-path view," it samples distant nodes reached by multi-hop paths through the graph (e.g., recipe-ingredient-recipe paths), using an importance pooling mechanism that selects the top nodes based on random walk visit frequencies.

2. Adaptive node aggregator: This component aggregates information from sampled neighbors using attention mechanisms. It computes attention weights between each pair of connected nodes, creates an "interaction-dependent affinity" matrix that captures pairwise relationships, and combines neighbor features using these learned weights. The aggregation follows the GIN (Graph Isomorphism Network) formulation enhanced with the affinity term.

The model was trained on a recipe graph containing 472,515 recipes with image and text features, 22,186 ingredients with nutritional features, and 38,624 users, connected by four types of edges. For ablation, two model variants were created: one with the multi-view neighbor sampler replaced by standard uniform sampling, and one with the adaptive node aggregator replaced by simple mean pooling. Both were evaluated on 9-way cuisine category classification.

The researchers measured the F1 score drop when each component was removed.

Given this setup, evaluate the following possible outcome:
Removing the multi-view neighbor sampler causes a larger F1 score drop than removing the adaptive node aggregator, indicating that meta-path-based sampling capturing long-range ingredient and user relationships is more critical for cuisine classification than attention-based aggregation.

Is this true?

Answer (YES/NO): NO